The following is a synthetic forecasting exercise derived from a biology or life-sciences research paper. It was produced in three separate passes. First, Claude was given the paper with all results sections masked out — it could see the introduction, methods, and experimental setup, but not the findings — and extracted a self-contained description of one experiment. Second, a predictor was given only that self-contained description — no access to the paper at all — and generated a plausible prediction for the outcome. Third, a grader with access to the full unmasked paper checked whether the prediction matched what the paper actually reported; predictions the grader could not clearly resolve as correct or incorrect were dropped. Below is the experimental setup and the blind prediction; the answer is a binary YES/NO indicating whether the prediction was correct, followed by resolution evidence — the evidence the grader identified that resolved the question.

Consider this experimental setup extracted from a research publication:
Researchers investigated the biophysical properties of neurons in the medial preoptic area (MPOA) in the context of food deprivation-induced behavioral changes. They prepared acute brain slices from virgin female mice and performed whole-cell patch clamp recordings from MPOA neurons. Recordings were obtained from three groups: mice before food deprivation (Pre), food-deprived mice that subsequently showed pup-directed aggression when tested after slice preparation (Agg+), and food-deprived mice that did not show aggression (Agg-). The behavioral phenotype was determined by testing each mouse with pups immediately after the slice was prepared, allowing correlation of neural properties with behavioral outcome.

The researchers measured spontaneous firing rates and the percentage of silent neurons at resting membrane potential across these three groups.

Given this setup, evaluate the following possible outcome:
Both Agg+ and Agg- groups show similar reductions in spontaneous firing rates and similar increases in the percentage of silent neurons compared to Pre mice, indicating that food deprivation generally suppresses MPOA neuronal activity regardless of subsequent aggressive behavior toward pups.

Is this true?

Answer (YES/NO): NO